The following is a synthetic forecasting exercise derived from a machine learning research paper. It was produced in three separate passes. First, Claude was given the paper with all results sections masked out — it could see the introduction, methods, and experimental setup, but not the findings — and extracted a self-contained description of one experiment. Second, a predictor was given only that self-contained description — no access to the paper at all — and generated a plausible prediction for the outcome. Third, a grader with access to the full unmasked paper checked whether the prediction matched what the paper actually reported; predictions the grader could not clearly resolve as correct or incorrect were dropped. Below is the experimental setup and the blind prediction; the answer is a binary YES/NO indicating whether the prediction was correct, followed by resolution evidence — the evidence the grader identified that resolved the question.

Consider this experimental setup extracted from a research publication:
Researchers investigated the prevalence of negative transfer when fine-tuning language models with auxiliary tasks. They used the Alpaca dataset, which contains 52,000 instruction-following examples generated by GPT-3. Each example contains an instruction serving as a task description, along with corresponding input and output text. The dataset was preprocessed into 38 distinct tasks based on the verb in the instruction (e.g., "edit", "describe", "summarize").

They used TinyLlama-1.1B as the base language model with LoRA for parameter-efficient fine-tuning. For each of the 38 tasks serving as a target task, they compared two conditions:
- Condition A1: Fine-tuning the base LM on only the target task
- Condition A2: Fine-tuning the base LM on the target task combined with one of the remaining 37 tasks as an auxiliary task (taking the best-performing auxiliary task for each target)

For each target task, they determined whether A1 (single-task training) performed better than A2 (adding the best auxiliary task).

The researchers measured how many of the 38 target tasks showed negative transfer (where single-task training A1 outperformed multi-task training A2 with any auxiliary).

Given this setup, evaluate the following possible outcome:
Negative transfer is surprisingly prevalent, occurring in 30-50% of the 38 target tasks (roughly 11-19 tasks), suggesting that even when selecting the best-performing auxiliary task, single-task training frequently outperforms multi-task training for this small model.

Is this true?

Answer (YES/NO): YES